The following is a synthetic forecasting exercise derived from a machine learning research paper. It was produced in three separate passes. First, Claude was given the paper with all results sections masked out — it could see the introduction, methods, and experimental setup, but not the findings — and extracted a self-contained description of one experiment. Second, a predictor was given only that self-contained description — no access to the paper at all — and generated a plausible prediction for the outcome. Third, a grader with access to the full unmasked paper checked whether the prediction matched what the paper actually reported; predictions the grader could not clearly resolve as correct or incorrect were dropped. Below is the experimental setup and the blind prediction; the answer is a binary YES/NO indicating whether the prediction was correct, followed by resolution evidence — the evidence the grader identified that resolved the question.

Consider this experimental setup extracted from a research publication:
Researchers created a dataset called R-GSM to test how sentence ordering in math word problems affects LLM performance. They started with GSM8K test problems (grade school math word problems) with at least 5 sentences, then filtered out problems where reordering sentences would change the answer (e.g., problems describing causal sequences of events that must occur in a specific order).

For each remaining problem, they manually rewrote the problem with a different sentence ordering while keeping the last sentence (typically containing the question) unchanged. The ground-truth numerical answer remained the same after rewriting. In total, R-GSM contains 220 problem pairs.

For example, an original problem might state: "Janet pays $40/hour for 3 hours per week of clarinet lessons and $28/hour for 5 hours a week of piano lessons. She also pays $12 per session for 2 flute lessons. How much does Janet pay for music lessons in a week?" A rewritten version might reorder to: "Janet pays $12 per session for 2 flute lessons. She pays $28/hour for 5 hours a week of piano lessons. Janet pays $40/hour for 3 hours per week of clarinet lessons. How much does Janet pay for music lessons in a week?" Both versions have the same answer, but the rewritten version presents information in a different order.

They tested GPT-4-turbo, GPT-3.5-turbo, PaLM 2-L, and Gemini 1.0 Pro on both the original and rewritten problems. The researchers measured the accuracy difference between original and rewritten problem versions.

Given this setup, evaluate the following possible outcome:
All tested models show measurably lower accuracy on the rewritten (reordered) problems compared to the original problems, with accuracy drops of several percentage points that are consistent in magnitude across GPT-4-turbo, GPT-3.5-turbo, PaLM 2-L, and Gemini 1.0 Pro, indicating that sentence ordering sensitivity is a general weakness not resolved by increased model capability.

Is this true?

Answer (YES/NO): NO